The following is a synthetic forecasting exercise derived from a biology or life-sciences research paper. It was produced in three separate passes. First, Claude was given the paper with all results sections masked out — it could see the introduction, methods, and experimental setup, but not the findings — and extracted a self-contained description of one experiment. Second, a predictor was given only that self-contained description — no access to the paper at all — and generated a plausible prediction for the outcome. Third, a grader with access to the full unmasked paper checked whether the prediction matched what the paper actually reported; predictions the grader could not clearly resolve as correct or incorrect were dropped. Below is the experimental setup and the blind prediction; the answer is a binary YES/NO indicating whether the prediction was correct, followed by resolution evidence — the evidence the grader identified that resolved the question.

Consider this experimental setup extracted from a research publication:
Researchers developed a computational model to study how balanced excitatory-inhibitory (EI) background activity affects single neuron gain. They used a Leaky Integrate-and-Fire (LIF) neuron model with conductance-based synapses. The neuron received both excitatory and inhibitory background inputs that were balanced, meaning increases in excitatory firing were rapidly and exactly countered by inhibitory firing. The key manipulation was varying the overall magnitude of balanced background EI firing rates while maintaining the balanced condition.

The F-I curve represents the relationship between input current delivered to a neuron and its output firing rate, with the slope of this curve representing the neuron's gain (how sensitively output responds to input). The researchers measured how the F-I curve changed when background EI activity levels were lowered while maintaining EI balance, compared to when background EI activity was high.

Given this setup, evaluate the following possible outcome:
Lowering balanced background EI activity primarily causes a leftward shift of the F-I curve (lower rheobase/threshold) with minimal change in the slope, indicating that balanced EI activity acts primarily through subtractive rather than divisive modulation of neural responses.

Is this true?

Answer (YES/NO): NO